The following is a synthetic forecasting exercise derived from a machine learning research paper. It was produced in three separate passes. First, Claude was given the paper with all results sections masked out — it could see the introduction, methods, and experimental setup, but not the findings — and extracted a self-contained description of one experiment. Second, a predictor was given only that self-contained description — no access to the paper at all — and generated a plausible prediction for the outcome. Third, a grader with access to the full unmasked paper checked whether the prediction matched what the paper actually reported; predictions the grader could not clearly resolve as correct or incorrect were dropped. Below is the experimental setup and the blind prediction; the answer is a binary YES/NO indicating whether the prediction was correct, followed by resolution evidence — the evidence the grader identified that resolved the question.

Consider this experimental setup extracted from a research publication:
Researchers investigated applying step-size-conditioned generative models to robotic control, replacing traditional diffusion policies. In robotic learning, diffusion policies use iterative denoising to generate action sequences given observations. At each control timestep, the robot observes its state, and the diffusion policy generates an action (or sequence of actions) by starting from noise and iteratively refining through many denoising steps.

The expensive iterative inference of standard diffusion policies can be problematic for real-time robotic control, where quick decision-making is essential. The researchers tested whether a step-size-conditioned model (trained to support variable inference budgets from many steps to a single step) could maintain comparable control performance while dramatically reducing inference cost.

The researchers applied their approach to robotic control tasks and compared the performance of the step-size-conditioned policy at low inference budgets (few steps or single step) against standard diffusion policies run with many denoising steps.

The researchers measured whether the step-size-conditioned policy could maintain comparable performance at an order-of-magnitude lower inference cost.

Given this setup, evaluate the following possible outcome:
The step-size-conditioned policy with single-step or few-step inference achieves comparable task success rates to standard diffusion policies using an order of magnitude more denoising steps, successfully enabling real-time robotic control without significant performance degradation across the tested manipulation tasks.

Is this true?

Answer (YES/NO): NO